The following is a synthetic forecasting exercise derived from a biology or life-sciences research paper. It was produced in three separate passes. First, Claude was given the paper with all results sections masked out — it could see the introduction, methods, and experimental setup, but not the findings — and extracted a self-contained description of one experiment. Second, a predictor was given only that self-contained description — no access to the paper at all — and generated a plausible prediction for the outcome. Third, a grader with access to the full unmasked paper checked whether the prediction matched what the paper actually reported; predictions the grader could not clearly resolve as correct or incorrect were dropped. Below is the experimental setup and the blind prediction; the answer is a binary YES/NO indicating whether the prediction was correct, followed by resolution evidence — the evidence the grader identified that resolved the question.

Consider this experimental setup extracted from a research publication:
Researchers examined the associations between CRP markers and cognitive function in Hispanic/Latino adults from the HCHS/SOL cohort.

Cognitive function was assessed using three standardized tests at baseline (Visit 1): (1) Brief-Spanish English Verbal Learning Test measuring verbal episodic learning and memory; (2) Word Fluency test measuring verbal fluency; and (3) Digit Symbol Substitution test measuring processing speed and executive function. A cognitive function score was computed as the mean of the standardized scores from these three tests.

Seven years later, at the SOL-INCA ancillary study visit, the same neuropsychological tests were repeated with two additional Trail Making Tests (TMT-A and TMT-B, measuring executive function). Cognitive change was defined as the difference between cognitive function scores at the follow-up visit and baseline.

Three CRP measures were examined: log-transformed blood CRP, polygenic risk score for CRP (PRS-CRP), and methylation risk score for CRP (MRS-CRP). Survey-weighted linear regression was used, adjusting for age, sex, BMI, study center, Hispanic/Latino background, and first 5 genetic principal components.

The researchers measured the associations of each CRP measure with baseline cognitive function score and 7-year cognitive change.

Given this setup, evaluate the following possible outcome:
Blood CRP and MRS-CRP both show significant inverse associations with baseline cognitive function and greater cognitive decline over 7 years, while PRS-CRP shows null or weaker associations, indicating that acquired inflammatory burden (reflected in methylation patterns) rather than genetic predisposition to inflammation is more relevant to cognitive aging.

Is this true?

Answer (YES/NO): NO